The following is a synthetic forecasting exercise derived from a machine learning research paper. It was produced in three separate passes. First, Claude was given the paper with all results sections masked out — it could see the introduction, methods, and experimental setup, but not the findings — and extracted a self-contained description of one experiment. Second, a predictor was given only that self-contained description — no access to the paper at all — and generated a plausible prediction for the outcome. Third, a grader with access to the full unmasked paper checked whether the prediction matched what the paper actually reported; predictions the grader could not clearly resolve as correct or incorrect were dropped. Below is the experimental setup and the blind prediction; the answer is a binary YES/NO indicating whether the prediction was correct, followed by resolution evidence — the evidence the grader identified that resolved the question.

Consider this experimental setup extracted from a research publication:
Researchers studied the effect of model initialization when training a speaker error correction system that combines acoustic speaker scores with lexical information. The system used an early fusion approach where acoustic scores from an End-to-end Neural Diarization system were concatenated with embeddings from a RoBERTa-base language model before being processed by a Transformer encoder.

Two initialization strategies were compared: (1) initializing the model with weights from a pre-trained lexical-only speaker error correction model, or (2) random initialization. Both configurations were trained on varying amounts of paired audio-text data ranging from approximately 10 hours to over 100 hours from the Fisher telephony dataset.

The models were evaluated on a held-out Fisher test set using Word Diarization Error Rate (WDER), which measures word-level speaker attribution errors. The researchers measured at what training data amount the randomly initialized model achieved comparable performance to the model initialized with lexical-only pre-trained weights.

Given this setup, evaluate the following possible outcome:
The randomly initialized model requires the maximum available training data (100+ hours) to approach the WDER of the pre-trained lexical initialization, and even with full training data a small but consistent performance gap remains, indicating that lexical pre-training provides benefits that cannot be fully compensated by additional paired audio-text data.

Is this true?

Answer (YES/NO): YES